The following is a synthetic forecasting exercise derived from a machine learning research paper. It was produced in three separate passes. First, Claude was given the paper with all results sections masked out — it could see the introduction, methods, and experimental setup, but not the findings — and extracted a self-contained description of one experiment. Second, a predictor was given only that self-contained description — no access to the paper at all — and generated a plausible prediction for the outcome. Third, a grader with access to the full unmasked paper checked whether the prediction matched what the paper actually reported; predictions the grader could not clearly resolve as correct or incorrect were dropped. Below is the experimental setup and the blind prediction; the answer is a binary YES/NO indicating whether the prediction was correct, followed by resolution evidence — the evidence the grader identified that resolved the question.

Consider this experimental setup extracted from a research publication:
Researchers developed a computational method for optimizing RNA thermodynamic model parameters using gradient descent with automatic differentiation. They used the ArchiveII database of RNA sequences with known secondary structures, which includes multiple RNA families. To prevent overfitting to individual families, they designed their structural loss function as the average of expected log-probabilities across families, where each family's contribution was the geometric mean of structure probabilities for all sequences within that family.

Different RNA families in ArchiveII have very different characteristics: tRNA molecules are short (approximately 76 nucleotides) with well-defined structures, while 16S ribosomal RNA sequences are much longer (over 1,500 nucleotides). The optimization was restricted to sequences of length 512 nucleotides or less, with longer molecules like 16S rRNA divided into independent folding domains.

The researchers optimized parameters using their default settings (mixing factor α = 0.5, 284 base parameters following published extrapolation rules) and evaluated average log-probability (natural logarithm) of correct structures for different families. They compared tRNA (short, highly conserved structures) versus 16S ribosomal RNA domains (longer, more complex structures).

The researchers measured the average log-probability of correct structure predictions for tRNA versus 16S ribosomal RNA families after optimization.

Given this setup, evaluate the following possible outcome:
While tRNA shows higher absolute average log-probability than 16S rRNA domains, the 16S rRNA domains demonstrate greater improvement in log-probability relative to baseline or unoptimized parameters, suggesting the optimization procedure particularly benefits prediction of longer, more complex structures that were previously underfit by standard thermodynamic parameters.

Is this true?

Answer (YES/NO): YES